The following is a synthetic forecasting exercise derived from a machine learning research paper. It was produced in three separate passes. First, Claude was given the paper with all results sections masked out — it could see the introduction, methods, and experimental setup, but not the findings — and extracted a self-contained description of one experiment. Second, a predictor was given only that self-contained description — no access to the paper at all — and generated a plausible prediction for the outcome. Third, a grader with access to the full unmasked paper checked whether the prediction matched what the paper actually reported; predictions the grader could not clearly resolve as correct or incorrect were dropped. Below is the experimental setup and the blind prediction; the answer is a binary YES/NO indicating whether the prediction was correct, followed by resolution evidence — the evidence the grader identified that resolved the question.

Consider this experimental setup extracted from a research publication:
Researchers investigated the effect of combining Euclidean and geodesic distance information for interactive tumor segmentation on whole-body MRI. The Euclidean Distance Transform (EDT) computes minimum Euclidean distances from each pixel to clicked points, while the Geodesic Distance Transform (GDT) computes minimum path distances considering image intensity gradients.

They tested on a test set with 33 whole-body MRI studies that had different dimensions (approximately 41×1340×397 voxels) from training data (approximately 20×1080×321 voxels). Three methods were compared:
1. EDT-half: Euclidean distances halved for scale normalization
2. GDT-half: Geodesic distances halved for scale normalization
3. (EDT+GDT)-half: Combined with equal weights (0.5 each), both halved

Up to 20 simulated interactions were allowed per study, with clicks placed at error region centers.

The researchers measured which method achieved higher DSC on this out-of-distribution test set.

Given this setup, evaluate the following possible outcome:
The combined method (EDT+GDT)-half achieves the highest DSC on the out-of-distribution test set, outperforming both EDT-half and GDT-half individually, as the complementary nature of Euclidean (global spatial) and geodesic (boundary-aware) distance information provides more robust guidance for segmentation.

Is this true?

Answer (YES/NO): NO